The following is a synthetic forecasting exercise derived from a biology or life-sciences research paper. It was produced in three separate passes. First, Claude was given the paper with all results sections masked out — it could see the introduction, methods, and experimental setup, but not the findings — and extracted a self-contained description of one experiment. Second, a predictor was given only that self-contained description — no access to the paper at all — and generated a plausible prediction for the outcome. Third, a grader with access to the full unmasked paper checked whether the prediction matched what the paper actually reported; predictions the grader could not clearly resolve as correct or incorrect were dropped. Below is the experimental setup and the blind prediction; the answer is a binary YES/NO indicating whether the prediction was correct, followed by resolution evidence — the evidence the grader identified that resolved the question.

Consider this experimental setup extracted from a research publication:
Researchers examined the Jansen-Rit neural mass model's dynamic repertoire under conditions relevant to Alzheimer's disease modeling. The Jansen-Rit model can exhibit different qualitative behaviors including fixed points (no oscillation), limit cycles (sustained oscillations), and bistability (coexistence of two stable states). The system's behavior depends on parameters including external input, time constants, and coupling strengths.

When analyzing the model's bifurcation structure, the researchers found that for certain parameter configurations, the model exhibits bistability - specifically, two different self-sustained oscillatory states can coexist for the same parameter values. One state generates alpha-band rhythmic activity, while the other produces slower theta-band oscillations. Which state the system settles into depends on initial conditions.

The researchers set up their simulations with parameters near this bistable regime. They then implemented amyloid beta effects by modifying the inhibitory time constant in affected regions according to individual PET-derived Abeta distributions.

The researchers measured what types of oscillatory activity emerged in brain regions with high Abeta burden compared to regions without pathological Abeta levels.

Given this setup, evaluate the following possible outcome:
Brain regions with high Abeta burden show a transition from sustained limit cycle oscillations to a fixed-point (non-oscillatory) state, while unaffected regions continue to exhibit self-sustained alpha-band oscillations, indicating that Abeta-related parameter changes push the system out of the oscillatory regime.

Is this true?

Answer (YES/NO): NO